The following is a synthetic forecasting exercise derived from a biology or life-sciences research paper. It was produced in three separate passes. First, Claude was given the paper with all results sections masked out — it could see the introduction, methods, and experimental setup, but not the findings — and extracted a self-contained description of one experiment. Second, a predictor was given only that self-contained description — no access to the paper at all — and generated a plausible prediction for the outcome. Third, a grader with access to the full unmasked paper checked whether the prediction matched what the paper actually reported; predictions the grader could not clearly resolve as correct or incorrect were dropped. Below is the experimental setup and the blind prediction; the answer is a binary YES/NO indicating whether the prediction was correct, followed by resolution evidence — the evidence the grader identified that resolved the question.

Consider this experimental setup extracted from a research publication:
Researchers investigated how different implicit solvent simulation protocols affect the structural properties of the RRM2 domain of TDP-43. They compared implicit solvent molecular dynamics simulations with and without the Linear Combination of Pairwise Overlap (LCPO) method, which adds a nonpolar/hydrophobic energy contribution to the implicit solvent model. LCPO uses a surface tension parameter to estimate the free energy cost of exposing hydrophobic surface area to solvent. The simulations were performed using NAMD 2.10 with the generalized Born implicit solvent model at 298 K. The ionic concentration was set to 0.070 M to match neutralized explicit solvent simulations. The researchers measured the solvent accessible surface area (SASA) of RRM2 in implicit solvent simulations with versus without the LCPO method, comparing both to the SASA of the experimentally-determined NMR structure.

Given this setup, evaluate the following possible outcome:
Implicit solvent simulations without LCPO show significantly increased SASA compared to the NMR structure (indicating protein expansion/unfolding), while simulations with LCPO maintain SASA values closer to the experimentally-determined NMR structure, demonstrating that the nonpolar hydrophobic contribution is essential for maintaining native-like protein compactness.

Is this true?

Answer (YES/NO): YES